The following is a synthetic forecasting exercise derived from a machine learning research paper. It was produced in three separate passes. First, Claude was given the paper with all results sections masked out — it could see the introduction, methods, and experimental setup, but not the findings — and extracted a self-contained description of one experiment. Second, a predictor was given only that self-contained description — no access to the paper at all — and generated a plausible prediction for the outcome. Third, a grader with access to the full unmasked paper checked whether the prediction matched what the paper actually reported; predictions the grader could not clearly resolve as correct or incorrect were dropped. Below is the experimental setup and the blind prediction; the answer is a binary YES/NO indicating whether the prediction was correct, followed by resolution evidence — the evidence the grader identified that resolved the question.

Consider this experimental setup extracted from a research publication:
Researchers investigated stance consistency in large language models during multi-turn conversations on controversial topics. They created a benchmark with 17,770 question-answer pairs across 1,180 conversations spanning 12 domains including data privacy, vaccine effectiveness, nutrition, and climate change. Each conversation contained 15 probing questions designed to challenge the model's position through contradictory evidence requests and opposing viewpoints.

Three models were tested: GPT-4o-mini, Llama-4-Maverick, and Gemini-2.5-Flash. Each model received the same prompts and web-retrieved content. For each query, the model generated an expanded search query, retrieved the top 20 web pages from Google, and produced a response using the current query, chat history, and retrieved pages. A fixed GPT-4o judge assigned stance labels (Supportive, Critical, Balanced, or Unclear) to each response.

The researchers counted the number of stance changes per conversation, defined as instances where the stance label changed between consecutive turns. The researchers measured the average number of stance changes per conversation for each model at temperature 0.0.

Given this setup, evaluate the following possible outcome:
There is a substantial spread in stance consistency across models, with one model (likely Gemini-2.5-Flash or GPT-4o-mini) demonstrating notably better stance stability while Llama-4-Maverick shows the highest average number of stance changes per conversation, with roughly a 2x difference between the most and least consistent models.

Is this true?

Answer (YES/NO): NO